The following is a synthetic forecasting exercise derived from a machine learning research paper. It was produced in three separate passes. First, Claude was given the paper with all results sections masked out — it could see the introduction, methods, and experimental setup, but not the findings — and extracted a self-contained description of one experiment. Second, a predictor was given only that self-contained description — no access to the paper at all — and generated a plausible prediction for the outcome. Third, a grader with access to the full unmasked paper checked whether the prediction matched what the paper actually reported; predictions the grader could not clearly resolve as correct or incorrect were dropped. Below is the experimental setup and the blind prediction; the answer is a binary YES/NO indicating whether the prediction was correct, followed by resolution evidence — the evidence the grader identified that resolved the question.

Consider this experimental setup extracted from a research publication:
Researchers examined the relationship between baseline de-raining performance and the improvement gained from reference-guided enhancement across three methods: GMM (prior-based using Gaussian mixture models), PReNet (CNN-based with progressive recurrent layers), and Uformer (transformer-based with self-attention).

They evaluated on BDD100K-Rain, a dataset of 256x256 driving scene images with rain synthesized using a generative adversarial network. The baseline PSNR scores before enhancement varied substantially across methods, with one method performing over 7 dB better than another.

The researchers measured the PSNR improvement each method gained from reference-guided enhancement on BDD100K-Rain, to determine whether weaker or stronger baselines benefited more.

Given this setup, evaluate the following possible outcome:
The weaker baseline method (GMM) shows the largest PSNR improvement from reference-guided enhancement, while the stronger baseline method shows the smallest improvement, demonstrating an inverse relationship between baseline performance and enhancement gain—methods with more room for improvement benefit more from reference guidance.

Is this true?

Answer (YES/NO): YES